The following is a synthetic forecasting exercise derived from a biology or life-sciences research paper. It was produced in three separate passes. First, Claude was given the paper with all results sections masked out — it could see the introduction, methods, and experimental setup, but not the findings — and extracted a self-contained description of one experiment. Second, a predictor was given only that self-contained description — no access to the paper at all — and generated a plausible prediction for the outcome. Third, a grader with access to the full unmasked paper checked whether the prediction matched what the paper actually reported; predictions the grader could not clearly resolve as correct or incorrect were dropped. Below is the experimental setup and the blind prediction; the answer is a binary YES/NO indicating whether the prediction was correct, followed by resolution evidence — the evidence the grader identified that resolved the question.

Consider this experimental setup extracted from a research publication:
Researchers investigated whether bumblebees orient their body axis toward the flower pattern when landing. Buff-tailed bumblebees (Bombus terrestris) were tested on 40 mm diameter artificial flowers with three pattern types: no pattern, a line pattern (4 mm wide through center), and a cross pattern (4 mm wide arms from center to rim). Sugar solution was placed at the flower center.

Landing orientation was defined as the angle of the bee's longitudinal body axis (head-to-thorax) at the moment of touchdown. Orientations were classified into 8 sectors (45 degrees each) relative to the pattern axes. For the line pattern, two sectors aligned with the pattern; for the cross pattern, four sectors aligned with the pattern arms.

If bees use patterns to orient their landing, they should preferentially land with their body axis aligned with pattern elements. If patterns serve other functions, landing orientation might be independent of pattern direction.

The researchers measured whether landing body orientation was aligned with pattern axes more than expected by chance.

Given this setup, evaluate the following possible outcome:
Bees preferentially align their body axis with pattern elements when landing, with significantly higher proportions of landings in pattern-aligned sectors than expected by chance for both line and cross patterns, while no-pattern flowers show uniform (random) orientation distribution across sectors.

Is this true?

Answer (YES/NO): YES